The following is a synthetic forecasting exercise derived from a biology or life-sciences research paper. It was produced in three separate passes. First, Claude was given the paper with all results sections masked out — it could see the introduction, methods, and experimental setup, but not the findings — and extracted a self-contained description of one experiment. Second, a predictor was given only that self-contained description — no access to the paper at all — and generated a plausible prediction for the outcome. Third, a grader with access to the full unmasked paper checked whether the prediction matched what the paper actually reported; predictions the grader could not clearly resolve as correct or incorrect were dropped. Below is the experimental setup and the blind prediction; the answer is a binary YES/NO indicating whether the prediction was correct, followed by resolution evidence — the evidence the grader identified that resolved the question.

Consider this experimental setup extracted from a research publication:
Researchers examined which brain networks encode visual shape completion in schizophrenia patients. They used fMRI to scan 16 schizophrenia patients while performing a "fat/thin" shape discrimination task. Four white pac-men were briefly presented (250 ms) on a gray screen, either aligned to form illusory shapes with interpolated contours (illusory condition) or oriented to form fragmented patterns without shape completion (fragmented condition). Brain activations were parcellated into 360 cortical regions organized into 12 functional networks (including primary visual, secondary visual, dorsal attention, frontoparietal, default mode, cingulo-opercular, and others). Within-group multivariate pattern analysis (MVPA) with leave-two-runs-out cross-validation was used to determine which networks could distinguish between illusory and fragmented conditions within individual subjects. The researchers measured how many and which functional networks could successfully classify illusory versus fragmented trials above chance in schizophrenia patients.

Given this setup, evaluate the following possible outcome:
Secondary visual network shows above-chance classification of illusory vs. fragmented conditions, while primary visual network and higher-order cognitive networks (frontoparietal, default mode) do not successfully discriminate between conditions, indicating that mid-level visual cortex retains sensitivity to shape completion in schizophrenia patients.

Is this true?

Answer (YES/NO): NO